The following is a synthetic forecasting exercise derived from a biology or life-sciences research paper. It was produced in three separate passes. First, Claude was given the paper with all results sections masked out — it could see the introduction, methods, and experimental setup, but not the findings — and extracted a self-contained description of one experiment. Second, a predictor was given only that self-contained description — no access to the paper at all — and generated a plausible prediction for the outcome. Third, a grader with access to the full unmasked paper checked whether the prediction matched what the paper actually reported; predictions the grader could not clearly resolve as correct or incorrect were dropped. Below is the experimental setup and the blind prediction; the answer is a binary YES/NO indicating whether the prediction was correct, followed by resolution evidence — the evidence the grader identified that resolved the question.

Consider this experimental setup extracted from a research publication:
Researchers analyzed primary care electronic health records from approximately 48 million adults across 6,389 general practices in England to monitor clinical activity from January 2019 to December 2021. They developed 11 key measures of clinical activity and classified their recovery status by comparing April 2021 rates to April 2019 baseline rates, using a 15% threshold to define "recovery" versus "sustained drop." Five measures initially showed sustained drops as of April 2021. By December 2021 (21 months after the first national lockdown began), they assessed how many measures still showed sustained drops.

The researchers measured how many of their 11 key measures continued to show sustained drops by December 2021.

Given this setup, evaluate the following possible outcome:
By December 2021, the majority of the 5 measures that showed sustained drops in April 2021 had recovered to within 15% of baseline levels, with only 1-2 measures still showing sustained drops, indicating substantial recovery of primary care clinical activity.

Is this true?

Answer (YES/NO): NO